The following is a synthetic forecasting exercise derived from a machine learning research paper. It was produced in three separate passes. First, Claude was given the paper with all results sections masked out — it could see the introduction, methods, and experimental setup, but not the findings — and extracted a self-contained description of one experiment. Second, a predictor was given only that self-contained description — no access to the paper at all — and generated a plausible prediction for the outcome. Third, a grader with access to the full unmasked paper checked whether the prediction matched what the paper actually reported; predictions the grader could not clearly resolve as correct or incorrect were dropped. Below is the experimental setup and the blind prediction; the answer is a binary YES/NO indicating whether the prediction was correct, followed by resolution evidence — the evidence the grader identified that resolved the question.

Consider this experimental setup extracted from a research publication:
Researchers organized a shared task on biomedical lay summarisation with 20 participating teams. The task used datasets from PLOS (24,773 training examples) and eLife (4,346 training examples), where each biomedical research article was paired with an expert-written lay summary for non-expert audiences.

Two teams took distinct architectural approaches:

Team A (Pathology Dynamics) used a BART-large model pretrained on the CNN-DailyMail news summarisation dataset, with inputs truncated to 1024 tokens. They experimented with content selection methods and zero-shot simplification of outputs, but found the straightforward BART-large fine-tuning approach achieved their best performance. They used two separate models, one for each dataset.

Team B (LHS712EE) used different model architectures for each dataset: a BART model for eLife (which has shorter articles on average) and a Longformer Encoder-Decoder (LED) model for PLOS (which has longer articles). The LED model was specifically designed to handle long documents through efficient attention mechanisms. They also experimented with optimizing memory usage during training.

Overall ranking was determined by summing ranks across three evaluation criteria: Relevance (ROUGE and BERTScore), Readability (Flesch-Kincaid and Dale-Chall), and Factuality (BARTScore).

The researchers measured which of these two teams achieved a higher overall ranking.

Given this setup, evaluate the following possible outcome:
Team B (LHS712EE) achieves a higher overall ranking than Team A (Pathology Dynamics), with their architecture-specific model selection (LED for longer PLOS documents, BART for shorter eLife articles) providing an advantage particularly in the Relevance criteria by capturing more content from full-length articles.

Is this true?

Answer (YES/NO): YES